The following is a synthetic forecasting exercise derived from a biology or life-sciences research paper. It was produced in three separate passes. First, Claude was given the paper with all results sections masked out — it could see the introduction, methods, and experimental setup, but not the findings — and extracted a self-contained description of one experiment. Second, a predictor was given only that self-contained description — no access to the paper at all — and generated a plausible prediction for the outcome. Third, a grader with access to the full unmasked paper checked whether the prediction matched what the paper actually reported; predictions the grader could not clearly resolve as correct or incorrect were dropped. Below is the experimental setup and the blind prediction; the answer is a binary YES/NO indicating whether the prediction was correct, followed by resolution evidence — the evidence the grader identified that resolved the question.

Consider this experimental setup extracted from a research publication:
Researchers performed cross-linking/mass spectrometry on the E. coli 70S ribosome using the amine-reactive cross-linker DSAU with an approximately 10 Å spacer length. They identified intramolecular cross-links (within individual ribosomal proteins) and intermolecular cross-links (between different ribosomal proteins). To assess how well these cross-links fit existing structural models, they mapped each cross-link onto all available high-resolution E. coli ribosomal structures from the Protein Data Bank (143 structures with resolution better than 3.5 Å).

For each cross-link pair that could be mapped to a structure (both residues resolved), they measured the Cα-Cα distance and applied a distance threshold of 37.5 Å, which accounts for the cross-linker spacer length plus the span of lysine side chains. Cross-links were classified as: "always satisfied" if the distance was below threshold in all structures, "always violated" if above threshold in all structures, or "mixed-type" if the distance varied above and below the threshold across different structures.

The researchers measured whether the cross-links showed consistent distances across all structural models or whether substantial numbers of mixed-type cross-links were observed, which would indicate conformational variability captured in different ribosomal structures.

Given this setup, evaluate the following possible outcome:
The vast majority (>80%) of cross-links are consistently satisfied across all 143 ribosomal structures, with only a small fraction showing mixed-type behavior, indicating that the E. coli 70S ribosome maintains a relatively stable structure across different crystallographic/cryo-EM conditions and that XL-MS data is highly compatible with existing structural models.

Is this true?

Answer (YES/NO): NO